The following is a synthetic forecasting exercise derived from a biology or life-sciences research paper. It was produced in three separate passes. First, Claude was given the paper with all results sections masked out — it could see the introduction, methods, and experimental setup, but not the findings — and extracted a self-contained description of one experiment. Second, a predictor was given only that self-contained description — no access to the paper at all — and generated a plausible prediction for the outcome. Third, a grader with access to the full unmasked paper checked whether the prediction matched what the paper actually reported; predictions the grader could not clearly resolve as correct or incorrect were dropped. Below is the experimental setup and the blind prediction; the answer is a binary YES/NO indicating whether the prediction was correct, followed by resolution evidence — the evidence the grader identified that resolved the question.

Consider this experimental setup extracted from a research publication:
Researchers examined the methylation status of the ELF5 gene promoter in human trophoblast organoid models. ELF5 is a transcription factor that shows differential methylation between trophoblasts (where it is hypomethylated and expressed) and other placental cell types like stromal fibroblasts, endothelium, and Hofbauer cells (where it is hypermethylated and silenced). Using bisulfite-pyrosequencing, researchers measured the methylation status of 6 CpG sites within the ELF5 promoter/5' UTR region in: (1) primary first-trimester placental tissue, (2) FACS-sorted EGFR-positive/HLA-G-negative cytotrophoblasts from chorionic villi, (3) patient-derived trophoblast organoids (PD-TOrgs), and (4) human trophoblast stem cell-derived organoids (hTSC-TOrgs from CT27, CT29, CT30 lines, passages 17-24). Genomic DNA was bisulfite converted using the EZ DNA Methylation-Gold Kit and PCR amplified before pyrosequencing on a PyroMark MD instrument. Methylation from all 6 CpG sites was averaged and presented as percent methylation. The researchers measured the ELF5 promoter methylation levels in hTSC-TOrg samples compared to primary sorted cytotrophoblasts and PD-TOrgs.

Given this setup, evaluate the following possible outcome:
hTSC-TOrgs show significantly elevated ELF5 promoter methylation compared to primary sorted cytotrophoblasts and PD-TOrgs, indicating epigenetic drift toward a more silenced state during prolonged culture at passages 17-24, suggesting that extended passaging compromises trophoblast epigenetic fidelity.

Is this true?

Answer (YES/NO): NO